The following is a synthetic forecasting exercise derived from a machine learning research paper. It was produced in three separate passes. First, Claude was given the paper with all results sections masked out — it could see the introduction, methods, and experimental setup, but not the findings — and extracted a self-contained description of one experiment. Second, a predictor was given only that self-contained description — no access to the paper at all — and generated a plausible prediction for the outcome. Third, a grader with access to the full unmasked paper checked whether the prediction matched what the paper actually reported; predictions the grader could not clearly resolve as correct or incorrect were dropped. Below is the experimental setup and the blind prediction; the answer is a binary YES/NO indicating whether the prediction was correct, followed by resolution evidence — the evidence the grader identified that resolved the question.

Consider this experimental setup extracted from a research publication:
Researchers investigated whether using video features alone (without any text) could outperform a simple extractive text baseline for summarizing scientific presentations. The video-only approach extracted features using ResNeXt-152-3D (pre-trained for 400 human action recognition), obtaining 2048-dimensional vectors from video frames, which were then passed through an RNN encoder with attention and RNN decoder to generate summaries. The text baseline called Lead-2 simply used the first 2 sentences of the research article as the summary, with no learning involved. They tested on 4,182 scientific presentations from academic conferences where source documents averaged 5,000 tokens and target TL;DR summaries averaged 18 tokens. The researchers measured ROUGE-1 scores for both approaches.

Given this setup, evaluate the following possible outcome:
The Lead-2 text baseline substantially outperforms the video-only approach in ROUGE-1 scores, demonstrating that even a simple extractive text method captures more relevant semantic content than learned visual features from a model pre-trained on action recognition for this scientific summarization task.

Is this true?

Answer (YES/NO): NO